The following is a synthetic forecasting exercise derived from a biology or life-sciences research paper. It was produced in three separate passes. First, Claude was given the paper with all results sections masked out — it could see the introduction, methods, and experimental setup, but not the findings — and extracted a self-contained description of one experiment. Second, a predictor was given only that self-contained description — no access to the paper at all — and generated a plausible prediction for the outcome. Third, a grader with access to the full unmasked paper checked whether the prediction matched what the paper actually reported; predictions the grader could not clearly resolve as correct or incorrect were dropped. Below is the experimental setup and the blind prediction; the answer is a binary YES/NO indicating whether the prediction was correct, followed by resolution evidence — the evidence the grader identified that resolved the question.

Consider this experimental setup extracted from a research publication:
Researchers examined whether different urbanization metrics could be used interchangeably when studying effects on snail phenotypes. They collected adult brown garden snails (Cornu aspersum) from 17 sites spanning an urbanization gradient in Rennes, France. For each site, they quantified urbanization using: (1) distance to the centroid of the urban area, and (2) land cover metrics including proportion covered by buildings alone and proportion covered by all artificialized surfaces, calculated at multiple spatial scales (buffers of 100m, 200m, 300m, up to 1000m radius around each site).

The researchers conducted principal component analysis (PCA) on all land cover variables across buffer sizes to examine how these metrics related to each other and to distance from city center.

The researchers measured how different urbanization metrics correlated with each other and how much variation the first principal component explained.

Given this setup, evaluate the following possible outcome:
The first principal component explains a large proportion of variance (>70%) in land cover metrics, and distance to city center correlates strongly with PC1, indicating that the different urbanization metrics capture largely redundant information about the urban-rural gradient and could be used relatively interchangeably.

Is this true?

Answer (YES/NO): YES